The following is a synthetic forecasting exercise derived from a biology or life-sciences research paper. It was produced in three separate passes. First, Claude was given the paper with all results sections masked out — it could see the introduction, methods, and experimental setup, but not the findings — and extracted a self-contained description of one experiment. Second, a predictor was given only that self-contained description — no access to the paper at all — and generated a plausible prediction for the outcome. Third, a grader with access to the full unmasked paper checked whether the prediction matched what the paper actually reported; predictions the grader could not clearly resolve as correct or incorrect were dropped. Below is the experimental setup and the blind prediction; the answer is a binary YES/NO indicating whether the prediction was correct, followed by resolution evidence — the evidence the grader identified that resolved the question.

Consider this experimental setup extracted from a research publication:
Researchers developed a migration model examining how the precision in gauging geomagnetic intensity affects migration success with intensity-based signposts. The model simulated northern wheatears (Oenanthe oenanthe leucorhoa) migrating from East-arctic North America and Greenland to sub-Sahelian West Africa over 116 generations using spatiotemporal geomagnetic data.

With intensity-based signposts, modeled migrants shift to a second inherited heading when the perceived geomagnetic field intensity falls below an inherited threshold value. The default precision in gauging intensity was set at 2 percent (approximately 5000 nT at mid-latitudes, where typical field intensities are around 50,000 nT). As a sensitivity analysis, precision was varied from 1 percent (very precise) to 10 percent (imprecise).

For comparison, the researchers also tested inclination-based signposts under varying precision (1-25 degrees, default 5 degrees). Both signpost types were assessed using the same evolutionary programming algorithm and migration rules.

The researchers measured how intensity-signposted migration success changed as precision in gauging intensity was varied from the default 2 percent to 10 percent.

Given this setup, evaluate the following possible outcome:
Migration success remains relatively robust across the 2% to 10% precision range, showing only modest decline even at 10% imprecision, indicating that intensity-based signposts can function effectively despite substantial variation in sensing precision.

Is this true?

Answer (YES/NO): YES